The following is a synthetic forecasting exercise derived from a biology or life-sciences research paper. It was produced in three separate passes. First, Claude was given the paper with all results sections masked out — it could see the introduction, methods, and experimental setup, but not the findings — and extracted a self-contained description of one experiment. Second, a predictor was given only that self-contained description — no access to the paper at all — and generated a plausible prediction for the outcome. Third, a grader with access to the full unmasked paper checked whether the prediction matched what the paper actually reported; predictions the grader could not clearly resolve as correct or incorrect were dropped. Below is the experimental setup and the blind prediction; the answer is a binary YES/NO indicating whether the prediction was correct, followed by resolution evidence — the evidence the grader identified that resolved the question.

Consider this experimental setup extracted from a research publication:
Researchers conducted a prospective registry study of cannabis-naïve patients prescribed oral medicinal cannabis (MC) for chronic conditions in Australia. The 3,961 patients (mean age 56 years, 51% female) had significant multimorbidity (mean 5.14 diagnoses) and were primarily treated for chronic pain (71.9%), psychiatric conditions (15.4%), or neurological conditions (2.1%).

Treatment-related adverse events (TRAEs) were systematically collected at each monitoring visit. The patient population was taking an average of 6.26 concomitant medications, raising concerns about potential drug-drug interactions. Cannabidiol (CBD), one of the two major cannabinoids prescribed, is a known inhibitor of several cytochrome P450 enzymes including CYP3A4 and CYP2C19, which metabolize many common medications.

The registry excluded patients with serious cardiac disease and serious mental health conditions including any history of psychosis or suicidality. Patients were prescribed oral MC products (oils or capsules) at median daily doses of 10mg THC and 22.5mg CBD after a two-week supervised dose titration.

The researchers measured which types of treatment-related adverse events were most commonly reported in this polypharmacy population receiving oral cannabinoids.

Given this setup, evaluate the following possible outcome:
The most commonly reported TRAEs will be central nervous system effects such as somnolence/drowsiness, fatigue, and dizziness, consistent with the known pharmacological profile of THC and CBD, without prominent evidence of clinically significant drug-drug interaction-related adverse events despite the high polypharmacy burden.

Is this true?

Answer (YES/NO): NO